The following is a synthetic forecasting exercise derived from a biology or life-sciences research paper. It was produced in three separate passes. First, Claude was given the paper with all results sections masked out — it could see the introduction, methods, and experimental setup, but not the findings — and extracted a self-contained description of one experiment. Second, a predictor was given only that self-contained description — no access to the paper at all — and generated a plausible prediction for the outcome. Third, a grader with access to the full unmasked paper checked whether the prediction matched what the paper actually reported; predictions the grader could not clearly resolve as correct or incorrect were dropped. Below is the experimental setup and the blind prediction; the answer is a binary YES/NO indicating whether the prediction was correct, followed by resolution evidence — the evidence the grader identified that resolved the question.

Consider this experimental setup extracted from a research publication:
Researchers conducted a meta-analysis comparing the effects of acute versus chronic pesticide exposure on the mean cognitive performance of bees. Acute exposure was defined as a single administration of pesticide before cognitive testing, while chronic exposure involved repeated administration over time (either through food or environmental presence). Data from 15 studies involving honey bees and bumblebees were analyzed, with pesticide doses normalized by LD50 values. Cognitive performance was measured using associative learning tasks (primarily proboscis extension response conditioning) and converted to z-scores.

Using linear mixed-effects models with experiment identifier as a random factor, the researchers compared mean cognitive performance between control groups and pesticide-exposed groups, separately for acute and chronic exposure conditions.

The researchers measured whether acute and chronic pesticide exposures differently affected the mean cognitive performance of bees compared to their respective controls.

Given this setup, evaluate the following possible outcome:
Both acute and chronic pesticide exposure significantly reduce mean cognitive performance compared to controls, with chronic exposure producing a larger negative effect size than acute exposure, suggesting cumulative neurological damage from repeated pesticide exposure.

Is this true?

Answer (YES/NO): YES